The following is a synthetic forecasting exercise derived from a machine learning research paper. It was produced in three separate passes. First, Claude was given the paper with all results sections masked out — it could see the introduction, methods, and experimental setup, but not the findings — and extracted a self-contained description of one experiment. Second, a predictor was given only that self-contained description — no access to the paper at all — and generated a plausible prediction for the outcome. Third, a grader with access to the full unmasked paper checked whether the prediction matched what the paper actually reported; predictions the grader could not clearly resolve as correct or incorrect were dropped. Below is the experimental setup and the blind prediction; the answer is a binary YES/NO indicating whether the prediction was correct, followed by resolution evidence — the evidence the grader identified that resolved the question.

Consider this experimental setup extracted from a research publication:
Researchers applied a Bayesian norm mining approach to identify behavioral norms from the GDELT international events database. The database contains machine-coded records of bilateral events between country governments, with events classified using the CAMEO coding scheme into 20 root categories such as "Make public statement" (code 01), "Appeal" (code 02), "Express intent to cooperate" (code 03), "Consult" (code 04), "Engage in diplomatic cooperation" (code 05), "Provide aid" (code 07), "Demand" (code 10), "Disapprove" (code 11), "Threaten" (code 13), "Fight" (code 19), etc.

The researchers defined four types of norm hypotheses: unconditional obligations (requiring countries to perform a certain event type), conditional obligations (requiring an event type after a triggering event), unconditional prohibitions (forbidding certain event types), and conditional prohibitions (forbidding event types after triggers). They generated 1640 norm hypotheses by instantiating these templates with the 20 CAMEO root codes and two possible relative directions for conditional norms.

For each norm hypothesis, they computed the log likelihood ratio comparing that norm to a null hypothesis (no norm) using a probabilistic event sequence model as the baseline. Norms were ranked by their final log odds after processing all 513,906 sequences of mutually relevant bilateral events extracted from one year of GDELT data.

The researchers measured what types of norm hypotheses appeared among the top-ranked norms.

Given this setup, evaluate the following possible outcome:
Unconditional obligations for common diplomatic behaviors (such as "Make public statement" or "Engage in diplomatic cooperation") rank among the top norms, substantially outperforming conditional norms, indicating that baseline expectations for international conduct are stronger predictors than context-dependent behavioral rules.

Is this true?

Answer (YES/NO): NO